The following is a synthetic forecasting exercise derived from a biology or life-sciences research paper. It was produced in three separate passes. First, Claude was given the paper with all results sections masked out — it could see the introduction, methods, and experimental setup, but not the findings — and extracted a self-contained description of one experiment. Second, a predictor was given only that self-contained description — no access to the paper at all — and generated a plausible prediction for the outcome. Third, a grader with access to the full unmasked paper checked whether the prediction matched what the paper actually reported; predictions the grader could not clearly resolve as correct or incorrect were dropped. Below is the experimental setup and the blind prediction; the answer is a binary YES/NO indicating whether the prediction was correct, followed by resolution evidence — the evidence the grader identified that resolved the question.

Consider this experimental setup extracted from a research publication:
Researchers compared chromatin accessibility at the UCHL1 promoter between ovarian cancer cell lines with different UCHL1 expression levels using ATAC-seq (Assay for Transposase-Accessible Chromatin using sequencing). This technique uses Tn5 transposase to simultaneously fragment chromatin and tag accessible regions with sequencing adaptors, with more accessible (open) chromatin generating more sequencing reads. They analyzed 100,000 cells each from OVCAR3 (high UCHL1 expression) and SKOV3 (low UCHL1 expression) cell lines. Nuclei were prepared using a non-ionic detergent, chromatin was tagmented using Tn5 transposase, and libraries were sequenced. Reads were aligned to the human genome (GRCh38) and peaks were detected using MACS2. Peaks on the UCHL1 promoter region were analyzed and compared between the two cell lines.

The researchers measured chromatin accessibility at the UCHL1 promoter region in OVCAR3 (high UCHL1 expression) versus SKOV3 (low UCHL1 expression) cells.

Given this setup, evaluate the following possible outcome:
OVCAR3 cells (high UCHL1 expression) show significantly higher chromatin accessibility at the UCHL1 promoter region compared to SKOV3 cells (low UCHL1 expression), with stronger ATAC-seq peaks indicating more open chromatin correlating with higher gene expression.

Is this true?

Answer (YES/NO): YES